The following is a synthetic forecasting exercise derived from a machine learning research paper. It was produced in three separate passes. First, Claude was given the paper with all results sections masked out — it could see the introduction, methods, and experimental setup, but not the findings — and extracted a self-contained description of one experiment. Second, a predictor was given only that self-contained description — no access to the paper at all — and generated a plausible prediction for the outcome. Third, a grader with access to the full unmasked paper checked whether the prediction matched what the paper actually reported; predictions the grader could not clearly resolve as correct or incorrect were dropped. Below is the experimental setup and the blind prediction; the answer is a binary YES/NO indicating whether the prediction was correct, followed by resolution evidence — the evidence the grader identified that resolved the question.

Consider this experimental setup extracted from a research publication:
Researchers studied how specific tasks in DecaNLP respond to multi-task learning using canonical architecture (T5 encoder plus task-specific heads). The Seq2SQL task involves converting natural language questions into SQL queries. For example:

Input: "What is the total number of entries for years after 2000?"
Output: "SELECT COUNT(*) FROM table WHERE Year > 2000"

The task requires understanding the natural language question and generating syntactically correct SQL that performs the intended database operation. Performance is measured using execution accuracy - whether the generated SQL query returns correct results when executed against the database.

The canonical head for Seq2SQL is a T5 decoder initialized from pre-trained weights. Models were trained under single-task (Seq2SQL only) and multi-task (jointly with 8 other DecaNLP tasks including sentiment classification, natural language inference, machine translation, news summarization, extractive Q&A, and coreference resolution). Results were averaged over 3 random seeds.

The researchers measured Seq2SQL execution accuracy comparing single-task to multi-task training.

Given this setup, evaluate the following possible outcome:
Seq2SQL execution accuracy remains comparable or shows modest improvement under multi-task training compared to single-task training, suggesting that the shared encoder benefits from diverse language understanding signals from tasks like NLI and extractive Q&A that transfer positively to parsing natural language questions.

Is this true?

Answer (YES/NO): NO